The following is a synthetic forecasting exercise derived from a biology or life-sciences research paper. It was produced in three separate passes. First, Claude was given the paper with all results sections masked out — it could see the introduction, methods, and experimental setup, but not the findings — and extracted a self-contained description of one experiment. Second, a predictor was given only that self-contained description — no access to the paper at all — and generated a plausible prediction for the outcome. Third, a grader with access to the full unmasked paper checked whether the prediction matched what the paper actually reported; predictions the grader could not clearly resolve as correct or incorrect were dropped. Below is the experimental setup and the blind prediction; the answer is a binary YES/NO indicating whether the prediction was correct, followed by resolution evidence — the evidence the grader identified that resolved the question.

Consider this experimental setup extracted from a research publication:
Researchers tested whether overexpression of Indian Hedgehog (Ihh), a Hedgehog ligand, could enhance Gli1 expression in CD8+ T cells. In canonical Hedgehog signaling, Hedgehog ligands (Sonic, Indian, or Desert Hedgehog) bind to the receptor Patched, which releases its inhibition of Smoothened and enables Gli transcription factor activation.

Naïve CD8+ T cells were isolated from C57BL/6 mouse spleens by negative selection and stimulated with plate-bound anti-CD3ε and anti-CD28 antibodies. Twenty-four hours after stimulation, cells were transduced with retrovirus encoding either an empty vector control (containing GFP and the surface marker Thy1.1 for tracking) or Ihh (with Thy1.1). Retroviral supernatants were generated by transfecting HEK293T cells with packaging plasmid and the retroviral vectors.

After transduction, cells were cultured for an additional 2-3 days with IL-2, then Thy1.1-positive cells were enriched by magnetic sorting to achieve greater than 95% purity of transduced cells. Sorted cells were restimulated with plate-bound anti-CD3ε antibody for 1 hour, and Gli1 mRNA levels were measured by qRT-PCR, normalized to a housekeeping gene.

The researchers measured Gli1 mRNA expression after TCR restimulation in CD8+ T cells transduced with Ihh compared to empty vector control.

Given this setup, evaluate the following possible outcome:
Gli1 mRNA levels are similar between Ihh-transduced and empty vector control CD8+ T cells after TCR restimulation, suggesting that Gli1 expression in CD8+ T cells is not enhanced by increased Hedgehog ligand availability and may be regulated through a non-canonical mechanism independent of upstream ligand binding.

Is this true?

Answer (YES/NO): YES